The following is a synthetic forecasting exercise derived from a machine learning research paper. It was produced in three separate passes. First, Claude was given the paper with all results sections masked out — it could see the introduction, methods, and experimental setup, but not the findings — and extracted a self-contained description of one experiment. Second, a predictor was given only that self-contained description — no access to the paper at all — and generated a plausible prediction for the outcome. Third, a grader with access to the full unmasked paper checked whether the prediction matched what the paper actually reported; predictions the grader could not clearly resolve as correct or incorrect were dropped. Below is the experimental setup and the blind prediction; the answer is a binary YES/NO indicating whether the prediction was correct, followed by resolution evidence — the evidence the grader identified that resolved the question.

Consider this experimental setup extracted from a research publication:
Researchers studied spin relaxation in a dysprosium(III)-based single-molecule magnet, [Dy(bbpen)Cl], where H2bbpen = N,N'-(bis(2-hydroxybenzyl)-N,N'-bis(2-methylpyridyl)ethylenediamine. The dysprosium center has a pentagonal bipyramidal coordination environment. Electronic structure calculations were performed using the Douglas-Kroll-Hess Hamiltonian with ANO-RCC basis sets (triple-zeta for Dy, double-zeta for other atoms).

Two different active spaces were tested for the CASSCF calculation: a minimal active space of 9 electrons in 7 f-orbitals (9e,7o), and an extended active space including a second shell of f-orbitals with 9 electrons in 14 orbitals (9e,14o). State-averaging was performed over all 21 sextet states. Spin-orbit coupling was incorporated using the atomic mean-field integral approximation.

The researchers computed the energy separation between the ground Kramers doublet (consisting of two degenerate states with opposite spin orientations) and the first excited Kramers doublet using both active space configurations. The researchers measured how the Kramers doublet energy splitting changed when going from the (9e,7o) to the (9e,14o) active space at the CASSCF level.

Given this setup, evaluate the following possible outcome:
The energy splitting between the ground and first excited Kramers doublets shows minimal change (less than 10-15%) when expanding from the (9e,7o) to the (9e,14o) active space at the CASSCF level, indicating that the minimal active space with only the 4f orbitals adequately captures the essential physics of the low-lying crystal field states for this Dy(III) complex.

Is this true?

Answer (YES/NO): YES